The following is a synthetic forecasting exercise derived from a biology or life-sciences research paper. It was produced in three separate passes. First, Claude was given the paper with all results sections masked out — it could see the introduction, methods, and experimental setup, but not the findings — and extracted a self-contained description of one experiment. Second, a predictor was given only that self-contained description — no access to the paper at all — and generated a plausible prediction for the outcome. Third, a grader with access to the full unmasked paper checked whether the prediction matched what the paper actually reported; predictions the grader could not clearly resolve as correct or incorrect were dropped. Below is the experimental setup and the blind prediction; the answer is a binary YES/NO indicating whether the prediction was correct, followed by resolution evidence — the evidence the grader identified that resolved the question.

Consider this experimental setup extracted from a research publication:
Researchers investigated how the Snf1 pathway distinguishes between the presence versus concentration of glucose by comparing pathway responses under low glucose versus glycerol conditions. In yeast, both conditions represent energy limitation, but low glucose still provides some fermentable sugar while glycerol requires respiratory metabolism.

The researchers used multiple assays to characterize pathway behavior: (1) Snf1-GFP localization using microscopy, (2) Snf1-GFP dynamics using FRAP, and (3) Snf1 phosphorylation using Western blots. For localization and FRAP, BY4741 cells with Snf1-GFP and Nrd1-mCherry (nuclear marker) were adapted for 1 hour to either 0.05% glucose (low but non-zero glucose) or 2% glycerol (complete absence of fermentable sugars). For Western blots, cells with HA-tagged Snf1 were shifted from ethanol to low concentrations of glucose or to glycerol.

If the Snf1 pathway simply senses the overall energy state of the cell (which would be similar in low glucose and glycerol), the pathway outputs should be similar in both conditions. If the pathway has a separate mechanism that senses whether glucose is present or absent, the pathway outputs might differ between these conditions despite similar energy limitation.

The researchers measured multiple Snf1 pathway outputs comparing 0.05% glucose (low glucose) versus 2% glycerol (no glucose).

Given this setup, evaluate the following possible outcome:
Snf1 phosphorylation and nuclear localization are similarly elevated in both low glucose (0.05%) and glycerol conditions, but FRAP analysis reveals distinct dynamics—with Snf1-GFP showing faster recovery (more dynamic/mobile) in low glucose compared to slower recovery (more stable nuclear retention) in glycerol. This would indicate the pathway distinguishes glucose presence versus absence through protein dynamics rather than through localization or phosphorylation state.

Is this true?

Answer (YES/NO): NO